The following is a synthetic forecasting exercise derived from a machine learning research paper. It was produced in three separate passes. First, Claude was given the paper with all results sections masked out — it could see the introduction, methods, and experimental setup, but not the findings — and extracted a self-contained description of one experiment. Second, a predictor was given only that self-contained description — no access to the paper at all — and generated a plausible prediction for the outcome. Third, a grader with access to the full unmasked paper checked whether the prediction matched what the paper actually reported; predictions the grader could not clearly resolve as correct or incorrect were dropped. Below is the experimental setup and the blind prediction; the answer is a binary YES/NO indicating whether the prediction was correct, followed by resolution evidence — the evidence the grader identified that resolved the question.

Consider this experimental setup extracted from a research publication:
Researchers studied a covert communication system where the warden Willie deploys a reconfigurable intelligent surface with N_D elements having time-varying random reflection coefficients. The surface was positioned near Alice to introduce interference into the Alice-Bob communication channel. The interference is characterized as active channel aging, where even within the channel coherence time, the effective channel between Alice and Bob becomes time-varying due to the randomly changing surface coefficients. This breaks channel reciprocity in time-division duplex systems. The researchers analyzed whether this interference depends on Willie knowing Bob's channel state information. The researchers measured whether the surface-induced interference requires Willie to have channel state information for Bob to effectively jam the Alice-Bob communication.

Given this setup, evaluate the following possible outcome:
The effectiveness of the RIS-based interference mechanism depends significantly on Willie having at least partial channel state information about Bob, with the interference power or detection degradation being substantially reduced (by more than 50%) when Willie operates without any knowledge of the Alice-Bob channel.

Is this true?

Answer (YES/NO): NO